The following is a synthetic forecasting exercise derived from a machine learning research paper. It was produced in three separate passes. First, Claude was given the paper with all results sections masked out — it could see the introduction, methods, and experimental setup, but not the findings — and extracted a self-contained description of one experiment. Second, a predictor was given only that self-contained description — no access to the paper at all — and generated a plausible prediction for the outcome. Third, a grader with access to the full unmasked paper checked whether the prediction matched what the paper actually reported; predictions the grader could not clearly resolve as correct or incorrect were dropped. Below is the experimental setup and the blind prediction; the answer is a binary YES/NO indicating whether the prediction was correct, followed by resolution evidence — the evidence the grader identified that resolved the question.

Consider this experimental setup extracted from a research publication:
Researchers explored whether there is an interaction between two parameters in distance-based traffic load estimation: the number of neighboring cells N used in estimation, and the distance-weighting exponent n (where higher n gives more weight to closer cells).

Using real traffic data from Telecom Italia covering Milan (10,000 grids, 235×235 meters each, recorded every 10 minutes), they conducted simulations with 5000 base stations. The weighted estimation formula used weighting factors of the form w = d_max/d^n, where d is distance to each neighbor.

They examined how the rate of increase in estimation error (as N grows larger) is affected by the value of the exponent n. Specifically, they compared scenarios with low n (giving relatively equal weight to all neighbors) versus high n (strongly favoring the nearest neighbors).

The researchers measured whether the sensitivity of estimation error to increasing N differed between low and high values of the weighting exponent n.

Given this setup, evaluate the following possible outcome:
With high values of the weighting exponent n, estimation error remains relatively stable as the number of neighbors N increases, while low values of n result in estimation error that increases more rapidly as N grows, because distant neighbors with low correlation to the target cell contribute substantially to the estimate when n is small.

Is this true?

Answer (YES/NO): YES